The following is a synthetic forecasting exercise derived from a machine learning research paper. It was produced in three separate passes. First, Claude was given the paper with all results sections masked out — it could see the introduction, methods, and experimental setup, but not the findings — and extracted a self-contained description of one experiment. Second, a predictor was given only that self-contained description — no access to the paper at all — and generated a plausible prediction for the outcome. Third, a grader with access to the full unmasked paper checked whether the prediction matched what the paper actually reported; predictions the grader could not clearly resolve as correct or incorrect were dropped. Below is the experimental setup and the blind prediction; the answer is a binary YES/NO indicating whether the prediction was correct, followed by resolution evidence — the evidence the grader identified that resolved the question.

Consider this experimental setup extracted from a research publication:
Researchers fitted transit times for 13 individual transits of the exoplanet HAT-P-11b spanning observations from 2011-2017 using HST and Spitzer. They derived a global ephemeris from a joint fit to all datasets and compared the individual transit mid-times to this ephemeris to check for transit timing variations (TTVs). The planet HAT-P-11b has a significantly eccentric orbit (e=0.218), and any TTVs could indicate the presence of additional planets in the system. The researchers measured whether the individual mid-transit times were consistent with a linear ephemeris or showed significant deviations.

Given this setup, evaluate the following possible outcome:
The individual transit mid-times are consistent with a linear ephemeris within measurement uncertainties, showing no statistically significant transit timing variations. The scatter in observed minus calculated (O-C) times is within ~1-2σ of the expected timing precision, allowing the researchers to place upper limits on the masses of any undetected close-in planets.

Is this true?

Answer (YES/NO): NO